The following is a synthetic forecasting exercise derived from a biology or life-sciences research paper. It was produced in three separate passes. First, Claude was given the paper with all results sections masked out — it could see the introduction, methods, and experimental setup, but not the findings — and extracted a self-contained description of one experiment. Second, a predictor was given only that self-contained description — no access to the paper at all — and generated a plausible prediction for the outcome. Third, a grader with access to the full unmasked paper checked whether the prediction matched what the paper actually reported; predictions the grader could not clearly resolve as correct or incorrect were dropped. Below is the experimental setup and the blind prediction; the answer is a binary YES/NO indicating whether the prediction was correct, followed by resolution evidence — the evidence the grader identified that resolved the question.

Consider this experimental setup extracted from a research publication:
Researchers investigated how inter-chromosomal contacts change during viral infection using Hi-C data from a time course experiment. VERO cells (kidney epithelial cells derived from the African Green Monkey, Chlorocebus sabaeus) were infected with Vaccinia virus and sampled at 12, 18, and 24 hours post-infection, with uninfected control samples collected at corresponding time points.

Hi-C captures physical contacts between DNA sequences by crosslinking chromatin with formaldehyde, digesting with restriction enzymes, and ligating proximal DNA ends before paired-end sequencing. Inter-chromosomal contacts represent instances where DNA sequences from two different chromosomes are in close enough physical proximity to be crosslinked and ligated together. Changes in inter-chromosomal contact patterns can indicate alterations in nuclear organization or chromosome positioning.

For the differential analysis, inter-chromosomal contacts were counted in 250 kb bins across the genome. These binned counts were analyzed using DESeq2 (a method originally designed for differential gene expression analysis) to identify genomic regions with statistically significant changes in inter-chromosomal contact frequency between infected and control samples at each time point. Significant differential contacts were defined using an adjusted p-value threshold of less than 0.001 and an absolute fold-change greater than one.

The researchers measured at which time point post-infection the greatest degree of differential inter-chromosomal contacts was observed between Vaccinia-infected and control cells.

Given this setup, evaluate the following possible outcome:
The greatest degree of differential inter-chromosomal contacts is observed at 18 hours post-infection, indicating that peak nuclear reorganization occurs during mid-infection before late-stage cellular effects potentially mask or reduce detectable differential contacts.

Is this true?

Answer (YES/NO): NO